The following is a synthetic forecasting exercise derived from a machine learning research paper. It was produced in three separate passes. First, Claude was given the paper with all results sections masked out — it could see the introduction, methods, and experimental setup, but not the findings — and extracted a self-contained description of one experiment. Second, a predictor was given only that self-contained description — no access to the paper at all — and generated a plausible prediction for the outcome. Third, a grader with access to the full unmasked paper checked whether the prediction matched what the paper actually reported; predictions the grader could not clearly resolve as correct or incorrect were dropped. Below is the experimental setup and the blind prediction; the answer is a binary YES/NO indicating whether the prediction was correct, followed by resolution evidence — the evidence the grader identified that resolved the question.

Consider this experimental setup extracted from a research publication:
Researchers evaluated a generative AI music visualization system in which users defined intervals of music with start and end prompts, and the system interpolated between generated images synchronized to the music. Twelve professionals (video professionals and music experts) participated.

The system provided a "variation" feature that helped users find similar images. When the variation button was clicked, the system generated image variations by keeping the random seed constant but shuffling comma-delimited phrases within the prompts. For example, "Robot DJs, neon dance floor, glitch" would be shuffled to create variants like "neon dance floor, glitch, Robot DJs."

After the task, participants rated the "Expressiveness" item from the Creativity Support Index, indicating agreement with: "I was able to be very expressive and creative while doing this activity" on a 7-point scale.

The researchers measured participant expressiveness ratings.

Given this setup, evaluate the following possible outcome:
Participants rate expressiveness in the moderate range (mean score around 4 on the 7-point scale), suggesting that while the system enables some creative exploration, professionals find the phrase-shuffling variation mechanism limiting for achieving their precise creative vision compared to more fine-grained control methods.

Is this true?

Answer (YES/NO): NO